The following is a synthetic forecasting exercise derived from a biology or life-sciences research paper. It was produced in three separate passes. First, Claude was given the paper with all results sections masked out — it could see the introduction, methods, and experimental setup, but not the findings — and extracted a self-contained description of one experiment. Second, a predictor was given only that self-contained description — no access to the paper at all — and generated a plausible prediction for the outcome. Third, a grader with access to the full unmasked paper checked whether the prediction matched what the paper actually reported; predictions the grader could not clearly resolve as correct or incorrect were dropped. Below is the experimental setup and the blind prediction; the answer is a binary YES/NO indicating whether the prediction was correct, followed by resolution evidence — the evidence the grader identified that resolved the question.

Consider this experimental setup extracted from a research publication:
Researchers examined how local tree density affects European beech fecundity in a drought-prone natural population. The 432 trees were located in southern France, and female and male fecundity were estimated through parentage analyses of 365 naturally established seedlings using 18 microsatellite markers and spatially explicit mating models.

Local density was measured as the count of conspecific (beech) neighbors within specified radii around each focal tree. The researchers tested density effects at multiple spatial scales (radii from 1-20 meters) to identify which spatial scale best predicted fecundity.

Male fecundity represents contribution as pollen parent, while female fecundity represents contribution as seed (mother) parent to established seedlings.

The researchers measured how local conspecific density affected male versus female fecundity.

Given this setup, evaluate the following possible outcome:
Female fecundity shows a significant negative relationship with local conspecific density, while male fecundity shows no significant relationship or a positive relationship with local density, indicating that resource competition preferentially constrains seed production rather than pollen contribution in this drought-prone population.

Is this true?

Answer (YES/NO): NO